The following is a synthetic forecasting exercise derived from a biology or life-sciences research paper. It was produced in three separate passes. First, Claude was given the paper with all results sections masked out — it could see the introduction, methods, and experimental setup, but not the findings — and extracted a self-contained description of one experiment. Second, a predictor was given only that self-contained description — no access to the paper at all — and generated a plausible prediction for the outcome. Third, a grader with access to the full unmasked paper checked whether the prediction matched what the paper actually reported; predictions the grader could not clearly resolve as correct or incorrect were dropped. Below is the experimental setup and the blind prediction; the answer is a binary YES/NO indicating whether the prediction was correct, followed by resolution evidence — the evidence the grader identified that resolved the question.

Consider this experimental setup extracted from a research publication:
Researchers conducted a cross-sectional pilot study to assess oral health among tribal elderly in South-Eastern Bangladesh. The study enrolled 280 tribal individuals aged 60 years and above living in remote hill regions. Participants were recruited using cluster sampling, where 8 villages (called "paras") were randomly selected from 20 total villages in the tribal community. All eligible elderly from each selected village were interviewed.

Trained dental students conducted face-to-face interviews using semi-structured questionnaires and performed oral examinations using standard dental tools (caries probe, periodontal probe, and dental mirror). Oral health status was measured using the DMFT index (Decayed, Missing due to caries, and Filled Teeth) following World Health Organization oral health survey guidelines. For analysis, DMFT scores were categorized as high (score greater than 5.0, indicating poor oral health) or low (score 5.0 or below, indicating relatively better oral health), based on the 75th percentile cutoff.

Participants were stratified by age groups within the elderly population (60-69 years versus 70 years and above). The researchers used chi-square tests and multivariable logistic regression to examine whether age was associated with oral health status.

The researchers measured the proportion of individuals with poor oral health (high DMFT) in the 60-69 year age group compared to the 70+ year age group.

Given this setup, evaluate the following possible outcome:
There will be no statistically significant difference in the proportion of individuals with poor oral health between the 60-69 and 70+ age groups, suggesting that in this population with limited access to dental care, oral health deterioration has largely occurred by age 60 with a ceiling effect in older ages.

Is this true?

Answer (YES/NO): NO